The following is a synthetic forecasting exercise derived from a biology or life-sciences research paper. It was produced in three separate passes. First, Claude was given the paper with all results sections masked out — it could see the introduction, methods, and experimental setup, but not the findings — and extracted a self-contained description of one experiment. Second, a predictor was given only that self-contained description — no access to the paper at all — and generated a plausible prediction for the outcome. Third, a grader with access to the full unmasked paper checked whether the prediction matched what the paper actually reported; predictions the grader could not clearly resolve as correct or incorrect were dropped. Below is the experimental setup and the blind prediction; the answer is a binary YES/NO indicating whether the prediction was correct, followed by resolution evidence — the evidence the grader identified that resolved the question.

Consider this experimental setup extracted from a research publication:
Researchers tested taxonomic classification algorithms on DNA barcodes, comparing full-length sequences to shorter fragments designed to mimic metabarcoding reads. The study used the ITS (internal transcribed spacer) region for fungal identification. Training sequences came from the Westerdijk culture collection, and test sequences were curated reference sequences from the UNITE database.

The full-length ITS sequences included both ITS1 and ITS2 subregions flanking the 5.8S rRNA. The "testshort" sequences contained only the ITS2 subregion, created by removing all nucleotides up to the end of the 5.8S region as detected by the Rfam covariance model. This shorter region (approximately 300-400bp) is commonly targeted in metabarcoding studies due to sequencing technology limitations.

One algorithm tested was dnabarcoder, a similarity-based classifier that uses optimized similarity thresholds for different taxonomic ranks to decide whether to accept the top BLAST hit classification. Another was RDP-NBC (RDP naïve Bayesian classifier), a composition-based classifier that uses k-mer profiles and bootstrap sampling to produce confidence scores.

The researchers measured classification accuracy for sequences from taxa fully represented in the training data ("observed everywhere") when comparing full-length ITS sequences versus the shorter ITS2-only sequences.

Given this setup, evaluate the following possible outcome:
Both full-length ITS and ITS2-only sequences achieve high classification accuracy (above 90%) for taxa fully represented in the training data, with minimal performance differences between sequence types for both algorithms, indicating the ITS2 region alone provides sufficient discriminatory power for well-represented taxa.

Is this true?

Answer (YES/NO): NO